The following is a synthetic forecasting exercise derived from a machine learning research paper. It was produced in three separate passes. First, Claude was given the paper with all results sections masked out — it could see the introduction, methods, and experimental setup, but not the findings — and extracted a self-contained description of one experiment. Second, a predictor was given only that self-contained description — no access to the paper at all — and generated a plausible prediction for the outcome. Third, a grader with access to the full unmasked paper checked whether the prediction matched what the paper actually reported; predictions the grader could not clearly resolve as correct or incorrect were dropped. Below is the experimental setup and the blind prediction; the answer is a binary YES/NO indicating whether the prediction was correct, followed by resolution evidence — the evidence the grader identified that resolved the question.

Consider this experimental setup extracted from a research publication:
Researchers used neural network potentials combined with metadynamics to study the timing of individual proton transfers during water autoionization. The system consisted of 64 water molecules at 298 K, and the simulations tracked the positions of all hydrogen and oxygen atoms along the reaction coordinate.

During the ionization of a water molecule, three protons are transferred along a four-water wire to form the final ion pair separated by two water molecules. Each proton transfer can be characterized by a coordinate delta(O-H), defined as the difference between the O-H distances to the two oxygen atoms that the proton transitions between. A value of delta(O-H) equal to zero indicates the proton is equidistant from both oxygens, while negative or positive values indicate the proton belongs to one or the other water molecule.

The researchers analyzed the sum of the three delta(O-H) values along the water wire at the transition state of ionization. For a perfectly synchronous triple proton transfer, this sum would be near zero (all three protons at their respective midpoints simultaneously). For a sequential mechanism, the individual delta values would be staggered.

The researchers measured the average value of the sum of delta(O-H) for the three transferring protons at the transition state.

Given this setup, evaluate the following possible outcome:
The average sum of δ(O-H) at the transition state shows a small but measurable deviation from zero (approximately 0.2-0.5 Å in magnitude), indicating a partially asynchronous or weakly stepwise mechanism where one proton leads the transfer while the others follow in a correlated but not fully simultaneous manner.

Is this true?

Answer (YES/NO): NO